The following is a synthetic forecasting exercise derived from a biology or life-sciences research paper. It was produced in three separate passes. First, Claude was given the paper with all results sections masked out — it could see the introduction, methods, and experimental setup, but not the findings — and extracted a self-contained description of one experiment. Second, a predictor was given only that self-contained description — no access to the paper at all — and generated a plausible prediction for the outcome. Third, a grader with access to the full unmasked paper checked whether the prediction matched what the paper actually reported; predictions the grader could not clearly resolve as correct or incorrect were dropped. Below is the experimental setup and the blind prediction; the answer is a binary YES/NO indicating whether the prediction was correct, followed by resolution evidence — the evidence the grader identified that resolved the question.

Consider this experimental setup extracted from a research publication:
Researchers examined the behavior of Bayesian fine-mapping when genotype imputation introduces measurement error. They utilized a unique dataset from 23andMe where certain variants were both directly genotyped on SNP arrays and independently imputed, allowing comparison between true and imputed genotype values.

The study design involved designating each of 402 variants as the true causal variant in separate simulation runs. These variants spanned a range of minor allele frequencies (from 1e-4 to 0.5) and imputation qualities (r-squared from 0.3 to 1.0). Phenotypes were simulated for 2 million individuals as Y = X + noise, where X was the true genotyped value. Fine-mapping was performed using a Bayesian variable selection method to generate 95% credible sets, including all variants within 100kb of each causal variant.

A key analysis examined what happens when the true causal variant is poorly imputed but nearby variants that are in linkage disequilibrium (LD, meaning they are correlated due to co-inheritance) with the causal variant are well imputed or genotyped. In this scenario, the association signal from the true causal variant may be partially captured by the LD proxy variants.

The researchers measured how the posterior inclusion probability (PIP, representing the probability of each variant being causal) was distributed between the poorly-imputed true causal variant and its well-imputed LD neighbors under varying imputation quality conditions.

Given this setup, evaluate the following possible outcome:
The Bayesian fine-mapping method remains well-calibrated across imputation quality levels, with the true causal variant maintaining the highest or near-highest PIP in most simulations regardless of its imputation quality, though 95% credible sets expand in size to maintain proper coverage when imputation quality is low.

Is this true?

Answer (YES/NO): NO